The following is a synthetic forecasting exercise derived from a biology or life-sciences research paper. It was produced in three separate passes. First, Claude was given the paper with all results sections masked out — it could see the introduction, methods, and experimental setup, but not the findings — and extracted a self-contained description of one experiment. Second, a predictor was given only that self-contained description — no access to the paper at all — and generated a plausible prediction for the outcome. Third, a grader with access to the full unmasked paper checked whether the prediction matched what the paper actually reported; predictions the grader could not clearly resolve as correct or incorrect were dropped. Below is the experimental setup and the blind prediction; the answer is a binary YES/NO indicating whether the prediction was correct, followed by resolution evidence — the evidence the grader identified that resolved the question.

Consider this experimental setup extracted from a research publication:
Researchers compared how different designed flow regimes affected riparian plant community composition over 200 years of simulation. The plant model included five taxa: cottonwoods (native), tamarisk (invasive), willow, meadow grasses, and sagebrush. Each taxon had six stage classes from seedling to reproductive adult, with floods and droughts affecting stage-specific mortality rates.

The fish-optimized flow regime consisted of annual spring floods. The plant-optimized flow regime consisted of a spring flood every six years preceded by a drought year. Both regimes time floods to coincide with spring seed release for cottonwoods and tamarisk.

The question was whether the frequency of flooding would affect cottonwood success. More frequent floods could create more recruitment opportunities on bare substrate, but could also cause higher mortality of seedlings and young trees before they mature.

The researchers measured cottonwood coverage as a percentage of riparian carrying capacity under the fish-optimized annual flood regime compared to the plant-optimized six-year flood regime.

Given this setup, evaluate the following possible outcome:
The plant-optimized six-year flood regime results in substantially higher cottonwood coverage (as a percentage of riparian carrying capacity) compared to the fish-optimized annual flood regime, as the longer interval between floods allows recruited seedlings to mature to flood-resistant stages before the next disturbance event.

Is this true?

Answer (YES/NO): YES